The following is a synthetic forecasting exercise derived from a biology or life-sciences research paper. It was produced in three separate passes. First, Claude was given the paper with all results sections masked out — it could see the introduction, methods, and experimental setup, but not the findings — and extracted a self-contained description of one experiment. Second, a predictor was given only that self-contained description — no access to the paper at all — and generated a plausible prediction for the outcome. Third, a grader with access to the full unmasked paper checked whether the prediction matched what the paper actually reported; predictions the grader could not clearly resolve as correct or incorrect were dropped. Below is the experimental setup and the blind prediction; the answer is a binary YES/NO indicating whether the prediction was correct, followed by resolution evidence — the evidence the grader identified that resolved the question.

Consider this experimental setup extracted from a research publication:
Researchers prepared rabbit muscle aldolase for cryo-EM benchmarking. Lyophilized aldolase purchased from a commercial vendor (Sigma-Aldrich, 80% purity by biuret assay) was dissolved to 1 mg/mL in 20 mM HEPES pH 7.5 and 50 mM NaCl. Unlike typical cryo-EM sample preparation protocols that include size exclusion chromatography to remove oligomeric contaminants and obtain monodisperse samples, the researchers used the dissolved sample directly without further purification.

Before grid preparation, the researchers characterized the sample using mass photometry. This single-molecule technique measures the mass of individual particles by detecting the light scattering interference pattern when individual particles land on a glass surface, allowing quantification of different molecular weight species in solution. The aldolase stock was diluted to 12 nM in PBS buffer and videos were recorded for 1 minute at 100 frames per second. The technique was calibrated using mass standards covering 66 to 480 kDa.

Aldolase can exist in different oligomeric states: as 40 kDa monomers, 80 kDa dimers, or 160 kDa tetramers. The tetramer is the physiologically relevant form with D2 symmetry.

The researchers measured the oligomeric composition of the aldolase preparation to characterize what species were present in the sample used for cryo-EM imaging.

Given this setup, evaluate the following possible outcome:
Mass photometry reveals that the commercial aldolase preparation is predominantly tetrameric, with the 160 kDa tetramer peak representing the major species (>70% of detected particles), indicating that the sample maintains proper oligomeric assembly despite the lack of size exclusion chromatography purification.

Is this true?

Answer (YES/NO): NO